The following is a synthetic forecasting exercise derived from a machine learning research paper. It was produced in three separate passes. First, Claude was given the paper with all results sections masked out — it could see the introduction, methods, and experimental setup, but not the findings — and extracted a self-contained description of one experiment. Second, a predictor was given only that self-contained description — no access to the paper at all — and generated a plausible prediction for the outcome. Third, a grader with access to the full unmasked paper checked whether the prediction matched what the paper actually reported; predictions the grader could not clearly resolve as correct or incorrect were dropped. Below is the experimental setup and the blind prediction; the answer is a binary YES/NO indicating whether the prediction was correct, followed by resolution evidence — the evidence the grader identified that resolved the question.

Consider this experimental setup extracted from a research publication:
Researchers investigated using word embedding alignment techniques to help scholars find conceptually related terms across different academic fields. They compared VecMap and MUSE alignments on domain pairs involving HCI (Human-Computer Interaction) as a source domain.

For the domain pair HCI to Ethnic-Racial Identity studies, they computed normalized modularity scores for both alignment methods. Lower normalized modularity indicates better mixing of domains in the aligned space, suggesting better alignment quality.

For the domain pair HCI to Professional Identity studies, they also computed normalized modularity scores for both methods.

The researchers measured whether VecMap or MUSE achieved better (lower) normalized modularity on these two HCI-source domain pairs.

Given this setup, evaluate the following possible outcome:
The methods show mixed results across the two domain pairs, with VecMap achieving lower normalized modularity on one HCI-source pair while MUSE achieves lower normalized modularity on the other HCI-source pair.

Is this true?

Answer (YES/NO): NO